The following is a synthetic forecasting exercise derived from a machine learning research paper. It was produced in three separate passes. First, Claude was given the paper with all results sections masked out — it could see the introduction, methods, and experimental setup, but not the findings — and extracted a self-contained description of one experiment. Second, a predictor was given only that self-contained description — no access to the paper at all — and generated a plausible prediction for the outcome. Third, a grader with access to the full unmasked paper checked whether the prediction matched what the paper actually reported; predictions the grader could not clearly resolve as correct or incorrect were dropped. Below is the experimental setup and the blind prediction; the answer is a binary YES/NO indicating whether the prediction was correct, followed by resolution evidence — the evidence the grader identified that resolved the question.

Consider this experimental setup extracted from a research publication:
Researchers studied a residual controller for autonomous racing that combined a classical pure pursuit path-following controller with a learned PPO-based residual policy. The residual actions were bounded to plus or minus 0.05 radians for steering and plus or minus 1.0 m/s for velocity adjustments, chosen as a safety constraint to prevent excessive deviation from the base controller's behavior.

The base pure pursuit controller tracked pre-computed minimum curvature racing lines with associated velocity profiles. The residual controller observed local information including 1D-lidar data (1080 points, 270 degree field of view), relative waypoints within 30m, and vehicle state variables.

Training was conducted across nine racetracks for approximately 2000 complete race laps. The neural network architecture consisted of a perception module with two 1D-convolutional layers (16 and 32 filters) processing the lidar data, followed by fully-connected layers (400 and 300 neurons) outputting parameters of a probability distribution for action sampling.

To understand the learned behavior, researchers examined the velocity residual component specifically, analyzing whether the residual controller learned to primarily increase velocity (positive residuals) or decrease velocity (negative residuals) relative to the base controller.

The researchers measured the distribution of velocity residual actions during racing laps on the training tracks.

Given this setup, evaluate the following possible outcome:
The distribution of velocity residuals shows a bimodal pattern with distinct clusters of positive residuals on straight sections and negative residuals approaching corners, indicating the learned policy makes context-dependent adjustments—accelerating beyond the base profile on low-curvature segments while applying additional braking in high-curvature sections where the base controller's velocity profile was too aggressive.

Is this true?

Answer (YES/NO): NO